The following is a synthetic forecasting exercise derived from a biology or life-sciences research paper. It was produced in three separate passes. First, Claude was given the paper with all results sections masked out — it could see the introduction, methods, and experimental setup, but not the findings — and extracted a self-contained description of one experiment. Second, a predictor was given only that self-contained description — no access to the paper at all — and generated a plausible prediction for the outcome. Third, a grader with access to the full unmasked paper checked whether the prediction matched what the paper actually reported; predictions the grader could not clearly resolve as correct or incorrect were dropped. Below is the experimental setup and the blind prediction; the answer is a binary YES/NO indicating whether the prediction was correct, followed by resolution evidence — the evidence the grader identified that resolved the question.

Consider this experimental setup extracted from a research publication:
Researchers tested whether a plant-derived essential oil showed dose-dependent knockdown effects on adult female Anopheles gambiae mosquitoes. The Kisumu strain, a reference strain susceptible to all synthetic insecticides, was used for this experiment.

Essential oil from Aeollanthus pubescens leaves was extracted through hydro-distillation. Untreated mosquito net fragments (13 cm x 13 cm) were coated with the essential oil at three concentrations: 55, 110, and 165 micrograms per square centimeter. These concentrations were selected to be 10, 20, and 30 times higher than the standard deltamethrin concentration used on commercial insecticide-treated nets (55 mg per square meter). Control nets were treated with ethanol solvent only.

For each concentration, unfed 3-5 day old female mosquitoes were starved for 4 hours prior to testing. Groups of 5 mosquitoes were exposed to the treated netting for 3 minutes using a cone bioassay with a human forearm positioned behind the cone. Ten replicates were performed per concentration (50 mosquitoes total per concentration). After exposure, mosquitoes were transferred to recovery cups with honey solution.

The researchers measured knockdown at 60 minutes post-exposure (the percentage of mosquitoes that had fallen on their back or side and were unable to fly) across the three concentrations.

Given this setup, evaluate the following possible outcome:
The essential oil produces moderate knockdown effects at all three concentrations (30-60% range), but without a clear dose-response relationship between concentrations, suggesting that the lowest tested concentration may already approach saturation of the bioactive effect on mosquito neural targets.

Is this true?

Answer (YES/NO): NO